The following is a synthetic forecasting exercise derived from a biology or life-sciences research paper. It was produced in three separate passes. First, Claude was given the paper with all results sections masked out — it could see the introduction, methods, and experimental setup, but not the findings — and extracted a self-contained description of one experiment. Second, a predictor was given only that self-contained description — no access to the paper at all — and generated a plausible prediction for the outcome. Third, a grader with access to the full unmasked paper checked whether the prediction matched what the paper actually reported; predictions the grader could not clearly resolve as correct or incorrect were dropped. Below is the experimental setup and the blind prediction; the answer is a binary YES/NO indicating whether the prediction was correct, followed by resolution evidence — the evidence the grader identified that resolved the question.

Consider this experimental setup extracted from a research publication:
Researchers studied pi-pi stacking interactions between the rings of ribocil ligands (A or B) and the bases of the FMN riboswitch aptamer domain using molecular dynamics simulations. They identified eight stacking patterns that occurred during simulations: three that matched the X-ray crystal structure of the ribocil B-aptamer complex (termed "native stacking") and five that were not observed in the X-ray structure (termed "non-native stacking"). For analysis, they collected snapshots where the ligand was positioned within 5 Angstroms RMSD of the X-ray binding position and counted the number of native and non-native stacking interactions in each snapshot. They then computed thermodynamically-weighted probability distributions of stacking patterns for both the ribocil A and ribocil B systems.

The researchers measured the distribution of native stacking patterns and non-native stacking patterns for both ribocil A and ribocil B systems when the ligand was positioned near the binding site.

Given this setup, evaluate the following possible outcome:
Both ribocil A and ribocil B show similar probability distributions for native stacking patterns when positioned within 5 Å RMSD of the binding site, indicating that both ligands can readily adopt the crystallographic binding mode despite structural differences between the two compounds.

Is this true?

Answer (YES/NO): YES